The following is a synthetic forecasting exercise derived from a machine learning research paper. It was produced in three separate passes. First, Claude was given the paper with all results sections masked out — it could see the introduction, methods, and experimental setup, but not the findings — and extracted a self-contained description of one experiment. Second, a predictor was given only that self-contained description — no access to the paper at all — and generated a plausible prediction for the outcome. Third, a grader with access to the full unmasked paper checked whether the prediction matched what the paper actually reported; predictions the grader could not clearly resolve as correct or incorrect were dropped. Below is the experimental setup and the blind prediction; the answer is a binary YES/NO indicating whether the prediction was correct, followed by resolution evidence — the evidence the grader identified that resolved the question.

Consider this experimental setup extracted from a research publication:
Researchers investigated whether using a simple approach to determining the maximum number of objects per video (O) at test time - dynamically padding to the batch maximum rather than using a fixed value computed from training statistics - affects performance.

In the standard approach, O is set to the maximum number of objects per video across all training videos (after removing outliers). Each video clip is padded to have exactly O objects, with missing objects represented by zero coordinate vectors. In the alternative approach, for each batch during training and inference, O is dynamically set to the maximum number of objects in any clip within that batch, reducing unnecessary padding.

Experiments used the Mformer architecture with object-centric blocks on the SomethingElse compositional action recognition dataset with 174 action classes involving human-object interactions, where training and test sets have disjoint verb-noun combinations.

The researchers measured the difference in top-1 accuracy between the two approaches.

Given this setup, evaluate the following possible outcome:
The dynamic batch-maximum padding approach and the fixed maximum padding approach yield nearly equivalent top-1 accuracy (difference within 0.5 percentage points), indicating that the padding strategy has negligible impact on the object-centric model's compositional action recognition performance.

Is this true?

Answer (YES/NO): YES